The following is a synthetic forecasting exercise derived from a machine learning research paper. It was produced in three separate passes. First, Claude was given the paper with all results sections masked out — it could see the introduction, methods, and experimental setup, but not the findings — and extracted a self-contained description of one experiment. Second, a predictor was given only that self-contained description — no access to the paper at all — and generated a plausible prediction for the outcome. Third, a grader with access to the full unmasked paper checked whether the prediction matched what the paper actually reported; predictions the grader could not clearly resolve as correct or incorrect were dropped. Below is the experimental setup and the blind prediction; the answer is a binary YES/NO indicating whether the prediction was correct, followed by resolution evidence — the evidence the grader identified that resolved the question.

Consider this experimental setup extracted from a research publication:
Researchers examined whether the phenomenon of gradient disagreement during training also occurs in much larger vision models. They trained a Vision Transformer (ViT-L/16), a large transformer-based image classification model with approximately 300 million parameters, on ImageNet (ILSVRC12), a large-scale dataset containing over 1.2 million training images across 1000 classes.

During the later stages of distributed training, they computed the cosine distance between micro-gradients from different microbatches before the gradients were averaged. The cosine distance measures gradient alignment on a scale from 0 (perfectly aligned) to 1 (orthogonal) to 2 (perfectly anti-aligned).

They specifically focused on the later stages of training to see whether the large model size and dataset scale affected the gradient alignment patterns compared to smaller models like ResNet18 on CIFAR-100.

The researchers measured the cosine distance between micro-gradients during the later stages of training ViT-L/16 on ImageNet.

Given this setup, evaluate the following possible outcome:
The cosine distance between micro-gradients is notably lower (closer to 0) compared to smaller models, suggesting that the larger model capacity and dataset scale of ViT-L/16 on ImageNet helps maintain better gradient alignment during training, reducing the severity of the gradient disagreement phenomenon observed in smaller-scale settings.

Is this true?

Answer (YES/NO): NO